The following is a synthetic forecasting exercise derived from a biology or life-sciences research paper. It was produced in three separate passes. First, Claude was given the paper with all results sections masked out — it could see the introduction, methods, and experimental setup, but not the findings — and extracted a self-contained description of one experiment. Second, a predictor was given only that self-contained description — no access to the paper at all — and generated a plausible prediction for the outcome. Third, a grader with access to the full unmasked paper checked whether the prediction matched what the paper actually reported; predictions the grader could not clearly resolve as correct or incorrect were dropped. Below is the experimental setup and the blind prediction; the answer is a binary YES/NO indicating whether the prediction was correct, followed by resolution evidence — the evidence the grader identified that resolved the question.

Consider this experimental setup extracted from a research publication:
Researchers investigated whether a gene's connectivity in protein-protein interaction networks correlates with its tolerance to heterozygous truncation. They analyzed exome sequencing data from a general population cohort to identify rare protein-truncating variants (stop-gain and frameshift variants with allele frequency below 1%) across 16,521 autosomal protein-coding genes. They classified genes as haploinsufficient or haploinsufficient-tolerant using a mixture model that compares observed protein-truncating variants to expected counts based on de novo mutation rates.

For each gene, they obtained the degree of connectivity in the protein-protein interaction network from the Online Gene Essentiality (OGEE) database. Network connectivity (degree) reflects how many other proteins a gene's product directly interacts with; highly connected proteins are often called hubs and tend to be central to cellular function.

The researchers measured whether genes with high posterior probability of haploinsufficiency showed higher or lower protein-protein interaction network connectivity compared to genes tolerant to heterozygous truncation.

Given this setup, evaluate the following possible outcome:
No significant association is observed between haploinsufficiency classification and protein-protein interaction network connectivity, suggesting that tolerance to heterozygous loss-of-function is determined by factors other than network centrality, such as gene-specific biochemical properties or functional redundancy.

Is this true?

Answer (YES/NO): NO